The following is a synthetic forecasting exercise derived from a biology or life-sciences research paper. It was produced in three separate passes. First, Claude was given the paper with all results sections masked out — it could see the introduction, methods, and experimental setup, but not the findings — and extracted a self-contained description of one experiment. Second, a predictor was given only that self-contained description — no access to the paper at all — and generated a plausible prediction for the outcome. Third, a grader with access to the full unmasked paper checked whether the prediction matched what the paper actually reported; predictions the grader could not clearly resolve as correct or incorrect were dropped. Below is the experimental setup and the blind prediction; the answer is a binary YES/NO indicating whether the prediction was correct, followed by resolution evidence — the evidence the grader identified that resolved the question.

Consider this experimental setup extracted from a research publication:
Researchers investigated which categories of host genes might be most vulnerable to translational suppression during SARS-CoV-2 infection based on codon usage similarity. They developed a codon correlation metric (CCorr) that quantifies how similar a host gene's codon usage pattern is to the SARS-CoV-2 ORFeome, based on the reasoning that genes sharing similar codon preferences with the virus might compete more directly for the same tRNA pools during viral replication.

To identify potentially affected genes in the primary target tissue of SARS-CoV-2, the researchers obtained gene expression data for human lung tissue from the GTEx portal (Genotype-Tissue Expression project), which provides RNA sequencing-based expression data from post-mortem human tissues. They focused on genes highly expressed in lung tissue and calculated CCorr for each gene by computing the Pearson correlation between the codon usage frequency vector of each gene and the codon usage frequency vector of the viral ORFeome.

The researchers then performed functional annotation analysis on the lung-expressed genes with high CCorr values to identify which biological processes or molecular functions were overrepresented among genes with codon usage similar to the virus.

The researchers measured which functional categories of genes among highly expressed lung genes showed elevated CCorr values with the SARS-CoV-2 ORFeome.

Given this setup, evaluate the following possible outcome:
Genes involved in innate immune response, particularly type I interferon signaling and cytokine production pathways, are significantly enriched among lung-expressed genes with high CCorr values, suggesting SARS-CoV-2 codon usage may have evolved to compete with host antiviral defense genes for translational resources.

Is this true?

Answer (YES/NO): NO